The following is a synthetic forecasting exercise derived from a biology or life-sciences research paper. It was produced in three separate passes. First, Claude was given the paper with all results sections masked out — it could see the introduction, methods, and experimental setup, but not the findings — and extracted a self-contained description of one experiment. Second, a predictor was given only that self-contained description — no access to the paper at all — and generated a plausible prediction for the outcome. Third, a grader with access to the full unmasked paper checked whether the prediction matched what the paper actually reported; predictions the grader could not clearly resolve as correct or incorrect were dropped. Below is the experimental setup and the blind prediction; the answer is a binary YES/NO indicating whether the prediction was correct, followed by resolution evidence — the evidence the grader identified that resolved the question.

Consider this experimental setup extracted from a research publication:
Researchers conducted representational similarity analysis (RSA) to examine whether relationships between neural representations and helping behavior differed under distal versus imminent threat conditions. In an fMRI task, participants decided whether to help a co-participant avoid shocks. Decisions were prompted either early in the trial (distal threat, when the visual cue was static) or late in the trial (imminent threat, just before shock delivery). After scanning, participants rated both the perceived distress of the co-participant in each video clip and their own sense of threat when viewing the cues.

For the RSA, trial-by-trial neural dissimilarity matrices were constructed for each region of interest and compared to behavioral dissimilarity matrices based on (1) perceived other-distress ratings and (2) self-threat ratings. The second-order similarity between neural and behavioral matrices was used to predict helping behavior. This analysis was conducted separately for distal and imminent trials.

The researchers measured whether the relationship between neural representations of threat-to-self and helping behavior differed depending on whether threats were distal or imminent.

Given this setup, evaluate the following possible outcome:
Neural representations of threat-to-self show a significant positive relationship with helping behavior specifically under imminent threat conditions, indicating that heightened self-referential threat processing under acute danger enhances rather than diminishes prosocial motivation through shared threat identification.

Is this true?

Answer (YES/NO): NO